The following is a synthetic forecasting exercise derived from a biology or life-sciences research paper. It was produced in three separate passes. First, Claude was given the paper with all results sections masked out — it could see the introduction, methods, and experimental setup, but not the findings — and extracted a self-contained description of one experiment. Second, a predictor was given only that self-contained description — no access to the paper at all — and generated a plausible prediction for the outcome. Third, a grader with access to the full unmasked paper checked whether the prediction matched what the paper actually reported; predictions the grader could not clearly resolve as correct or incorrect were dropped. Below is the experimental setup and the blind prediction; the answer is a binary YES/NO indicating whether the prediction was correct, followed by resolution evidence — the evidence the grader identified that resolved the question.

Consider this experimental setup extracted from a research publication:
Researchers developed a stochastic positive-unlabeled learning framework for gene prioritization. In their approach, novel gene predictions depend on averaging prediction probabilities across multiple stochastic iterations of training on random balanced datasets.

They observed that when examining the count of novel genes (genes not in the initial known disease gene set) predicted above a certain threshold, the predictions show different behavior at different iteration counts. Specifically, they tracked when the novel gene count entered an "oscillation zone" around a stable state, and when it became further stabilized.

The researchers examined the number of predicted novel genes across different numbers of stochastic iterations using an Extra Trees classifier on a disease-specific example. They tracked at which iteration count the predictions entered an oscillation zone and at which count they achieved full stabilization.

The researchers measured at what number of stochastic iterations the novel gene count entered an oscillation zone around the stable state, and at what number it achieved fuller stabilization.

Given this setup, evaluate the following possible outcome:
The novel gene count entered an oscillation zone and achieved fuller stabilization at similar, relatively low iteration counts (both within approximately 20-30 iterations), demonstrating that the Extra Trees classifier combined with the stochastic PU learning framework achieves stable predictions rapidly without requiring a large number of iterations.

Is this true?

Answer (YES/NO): NO